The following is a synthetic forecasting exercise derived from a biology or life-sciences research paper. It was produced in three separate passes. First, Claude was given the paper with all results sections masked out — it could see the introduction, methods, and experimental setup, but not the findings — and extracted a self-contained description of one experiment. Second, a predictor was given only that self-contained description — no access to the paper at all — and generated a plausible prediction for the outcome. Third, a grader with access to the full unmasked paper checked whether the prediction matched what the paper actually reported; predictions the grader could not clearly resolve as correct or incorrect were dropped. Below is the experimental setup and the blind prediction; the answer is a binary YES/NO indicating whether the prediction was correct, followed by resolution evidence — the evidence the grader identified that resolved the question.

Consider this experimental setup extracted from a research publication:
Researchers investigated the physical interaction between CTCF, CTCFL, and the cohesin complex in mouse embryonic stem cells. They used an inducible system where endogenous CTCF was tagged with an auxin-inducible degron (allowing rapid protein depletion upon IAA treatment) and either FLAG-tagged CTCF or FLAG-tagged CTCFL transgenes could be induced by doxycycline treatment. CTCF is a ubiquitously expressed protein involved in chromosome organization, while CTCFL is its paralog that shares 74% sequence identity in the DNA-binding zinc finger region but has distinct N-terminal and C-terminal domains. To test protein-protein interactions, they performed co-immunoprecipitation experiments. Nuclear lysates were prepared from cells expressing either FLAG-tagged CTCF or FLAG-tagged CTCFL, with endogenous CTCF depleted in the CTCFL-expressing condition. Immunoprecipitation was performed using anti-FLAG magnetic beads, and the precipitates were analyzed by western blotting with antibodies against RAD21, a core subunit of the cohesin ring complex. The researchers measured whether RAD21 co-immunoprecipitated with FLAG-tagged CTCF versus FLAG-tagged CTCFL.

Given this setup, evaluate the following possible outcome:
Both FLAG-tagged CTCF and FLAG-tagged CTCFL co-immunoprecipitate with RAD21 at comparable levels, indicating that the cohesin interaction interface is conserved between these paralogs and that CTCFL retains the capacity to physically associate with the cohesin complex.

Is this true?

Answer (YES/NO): NO